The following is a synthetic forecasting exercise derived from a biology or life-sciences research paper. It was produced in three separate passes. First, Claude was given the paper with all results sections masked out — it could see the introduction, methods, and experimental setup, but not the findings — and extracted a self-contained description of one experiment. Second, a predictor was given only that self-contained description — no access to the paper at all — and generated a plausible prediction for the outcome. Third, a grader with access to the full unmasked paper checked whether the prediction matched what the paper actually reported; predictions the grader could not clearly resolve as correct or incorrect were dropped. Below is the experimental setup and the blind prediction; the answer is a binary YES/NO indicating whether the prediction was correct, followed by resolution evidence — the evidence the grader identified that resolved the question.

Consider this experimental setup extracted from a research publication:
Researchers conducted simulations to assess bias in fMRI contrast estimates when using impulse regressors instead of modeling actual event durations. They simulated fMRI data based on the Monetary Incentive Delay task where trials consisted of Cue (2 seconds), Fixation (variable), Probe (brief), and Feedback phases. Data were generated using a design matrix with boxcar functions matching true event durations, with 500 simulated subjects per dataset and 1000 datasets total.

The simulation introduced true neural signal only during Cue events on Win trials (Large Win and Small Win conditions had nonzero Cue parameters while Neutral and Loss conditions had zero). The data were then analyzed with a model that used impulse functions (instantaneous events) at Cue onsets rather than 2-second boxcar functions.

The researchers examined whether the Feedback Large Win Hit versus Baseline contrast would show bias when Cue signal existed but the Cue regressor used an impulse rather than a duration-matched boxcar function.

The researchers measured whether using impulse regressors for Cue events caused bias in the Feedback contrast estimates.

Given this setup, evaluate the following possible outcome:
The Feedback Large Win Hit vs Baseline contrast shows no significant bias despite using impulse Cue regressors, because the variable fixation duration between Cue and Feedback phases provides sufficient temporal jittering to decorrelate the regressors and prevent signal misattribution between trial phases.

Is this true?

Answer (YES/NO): NO